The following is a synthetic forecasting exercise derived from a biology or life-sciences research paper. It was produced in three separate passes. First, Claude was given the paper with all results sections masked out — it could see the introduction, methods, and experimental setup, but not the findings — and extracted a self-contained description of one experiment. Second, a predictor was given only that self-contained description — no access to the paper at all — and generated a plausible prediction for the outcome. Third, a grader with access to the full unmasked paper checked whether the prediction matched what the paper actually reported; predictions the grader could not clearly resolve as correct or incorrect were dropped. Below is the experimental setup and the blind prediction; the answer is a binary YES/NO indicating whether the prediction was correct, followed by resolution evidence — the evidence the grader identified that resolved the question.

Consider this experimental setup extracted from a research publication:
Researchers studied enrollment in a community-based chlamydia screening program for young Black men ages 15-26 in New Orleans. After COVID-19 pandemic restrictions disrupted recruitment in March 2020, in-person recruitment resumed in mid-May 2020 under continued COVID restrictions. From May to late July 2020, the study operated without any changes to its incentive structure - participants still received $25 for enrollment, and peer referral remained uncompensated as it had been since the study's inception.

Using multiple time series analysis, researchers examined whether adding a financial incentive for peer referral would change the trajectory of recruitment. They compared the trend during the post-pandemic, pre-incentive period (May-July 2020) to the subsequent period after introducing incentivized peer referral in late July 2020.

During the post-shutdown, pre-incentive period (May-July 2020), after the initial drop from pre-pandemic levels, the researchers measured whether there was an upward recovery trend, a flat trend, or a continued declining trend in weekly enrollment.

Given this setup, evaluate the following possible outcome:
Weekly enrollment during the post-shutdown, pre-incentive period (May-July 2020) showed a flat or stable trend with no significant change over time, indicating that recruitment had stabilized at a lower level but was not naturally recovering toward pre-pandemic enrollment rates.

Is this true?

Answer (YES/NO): YES